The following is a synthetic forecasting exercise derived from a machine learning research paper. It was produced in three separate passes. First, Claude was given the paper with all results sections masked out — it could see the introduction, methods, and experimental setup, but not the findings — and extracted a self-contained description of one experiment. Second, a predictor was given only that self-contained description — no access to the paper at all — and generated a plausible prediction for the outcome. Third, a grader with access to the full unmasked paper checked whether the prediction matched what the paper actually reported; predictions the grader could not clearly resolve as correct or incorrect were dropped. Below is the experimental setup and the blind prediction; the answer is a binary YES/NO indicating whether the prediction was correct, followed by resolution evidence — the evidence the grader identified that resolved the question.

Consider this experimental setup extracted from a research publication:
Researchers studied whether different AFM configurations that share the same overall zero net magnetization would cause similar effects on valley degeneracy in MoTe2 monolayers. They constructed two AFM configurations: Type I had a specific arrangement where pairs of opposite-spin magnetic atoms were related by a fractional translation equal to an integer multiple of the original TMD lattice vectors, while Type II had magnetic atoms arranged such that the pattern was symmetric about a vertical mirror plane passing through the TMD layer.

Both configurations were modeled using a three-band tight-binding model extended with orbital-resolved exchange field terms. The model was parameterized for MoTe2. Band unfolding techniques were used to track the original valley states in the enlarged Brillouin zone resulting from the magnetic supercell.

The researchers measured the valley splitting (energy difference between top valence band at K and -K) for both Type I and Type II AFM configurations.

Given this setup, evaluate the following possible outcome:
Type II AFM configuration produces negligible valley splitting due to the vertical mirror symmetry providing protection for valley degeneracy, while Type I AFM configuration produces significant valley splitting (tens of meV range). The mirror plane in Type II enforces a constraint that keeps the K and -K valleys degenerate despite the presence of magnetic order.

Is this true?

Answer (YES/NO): NO